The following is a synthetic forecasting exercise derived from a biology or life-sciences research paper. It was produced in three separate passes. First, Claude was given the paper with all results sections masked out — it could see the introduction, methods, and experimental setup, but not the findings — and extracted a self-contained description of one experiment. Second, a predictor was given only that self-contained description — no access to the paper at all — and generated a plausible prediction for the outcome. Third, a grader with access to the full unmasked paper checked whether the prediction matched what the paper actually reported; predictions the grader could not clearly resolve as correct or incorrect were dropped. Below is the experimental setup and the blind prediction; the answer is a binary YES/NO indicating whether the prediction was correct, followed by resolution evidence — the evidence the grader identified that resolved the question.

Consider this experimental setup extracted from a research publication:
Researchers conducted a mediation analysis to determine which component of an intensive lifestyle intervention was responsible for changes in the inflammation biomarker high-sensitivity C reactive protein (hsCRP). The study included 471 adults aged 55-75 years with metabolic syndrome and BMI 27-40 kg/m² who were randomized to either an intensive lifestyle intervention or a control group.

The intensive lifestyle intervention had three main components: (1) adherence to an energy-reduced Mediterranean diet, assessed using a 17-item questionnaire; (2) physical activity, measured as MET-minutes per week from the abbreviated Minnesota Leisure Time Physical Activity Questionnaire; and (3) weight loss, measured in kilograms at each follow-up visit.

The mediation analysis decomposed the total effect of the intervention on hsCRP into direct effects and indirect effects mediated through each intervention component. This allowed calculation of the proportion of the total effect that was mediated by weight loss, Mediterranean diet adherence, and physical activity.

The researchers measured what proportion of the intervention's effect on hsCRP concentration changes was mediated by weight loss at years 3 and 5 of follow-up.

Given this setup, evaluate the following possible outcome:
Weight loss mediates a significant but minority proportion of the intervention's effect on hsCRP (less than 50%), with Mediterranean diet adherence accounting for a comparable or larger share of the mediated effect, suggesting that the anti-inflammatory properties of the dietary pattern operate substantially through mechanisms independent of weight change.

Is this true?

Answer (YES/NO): NO